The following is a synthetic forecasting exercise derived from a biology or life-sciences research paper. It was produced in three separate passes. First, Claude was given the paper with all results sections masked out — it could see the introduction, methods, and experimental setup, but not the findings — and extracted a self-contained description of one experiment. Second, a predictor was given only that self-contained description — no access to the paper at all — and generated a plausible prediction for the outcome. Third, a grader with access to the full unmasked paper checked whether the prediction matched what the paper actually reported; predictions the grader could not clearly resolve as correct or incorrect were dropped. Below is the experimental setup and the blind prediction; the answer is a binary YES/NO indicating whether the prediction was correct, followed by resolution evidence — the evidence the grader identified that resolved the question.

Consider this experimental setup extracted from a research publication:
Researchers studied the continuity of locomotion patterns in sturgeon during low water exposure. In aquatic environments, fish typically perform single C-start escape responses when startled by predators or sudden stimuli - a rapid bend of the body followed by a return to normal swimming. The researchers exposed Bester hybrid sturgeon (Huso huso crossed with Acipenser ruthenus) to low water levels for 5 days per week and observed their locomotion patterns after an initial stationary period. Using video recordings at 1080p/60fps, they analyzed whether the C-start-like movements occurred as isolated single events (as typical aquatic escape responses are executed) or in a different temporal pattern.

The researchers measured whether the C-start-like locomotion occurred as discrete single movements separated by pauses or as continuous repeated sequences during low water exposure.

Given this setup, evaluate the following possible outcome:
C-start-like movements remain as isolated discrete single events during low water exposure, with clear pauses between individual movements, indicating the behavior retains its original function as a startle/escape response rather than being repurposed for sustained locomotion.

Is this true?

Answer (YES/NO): NO